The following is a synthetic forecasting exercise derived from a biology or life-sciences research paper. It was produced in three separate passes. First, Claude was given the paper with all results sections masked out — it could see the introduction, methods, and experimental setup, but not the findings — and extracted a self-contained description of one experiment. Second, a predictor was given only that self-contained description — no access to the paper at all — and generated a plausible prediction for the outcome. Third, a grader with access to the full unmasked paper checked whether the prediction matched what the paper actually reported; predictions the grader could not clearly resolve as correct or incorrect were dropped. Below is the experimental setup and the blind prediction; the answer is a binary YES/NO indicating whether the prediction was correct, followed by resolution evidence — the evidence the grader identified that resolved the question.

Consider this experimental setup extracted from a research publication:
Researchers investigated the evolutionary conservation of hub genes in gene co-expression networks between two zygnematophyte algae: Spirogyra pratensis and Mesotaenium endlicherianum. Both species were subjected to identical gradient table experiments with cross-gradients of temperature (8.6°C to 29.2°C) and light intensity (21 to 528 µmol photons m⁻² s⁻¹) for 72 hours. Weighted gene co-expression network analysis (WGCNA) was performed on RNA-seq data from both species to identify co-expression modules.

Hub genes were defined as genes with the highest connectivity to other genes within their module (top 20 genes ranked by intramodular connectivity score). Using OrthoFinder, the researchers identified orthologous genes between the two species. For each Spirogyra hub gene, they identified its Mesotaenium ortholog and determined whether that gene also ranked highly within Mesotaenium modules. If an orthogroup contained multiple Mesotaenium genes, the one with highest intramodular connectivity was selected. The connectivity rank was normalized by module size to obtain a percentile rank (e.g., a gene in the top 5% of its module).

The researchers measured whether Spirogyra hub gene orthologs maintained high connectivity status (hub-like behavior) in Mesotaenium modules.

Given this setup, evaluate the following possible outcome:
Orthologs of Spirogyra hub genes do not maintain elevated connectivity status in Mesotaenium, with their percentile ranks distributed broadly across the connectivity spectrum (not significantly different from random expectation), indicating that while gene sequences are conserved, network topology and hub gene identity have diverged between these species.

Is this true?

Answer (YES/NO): NO